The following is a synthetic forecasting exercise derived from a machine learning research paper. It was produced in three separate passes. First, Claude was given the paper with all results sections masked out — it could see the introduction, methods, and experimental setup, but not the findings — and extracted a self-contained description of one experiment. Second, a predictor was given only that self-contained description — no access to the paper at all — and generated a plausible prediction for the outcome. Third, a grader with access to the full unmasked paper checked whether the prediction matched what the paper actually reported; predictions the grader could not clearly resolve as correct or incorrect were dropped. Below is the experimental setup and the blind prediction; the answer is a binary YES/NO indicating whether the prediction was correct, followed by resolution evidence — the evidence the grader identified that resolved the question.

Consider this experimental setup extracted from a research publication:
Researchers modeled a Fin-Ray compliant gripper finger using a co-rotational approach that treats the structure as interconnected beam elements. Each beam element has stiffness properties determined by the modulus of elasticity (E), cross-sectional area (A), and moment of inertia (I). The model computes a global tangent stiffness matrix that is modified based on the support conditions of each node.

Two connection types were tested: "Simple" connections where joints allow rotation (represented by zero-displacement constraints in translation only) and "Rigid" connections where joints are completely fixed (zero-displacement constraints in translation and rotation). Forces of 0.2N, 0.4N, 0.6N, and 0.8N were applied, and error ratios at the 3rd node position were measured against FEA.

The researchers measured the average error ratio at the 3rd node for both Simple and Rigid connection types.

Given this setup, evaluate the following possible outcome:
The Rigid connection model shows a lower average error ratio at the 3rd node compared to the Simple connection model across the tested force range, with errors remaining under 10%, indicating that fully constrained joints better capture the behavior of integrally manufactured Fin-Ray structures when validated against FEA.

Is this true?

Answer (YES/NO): NO